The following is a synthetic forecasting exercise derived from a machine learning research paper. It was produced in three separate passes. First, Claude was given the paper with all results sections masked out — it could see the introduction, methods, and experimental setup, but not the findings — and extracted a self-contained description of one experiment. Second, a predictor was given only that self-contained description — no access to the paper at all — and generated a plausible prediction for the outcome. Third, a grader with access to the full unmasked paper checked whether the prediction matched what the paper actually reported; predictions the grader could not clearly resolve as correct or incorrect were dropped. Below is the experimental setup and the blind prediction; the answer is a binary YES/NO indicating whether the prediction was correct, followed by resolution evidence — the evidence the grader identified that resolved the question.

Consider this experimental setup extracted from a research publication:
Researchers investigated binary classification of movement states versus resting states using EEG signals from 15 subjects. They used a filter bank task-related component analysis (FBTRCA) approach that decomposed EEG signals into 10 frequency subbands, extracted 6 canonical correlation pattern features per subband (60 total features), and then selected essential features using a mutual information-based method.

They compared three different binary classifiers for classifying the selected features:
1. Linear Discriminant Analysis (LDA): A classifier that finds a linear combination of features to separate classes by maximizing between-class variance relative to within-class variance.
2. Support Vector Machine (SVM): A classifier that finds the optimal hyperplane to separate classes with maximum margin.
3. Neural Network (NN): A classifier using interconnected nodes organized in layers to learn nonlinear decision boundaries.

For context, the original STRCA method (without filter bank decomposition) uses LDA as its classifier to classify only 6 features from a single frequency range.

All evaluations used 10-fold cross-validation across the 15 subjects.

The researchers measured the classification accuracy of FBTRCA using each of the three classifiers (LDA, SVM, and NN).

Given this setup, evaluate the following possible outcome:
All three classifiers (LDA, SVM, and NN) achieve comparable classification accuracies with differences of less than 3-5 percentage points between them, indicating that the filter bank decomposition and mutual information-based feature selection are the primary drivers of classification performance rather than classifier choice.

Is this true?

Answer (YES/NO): NO